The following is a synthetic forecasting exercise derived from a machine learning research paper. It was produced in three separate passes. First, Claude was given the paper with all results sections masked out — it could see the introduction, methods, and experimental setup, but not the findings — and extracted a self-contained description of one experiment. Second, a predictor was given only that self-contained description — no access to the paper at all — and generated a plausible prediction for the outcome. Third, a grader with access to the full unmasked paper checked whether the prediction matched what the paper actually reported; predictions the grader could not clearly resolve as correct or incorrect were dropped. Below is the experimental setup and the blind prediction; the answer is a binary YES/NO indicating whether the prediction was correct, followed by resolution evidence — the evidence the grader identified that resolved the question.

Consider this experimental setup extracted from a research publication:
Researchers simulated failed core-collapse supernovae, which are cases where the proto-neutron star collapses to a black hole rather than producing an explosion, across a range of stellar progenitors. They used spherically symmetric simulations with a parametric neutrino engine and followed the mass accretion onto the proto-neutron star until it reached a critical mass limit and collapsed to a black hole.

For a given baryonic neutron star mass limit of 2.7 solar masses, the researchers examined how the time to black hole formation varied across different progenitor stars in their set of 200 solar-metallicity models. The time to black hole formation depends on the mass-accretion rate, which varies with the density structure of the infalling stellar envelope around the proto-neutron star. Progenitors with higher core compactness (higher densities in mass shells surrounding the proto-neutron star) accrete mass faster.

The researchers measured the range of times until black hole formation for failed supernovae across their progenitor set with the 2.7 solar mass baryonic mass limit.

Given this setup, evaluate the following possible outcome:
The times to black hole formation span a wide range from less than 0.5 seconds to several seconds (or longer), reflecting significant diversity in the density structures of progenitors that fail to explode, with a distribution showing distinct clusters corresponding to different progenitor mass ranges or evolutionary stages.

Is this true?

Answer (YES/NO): NO